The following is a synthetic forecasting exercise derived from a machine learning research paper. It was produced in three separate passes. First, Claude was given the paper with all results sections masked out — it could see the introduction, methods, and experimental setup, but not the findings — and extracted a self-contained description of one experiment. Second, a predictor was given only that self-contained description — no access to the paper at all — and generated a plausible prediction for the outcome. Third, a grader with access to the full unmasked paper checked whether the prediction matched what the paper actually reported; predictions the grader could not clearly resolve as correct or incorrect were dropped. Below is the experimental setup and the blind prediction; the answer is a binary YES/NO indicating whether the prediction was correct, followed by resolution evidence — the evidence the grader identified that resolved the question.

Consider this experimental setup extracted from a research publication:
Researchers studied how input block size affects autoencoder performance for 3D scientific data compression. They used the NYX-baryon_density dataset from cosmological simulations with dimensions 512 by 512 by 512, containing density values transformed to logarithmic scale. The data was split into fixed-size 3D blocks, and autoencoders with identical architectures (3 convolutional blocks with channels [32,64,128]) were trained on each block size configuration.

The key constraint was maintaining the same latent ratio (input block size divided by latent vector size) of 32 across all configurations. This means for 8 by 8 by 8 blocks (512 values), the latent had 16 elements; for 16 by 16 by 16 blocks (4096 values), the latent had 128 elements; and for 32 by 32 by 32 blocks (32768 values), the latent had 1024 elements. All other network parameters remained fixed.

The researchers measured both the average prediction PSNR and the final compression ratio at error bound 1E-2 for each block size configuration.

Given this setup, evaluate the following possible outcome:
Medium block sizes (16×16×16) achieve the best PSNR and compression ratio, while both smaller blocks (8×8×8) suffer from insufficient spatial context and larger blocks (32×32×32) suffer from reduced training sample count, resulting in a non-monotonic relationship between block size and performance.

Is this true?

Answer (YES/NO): NO